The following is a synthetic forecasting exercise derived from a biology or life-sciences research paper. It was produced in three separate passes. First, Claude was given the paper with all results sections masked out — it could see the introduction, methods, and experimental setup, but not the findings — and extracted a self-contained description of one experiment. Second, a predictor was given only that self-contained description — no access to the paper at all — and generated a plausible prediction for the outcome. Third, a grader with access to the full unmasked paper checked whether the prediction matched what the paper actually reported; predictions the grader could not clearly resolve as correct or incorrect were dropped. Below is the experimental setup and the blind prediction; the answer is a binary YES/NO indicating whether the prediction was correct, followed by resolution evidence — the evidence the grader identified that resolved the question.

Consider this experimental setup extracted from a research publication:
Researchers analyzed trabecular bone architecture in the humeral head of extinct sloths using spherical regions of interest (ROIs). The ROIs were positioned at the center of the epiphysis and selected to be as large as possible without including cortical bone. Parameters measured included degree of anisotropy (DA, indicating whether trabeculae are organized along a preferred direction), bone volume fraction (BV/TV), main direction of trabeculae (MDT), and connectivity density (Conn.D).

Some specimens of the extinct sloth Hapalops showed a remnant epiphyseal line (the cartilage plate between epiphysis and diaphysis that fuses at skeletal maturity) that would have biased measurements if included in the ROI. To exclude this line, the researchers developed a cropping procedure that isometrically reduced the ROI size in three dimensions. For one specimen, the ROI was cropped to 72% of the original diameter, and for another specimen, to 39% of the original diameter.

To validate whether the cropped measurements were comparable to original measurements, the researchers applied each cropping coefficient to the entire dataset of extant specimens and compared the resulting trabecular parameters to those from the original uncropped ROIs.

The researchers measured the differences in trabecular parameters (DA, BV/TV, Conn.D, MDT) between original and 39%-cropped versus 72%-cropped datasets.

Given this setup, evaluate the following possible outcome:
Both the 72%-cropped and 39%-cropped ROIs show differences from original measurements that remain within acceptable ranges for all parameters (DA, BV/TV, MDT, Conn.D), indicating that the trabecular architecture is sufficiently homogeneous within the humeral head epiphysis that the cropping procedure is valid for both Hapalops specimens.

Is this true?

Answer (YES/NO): NO